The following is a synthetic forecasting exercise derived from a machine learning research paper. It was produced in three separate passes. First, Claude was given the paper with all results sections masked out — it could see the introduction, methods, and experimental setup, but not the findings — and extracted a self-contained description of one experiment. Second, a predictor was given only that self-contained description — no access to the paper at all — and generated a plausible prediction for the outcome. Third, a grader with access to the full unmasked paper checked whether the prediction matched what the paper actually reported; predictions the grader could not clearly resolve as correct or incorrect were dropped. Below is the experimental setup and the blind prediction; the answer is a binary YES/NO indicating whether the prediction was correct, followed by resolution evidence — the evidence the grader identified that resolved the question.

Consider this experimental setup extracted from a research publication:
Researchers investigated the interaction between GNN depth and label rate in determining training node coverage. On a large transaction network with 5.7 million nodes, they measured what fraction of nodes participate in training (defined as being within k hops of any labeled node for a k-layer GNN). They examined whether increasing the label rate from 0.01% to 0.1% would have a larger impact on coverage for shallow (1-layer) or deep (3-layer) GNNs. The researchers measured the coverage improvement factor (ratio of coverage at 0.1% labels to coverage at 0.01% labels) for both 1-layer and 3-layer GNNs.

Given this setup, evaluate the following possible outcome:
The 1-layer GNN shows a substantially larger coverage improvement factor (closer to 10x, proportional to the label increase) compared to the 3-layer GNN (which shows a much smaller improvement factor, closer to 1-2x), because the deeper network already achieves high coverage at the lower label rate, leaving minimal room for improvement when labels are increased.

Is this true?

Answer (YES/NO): YES